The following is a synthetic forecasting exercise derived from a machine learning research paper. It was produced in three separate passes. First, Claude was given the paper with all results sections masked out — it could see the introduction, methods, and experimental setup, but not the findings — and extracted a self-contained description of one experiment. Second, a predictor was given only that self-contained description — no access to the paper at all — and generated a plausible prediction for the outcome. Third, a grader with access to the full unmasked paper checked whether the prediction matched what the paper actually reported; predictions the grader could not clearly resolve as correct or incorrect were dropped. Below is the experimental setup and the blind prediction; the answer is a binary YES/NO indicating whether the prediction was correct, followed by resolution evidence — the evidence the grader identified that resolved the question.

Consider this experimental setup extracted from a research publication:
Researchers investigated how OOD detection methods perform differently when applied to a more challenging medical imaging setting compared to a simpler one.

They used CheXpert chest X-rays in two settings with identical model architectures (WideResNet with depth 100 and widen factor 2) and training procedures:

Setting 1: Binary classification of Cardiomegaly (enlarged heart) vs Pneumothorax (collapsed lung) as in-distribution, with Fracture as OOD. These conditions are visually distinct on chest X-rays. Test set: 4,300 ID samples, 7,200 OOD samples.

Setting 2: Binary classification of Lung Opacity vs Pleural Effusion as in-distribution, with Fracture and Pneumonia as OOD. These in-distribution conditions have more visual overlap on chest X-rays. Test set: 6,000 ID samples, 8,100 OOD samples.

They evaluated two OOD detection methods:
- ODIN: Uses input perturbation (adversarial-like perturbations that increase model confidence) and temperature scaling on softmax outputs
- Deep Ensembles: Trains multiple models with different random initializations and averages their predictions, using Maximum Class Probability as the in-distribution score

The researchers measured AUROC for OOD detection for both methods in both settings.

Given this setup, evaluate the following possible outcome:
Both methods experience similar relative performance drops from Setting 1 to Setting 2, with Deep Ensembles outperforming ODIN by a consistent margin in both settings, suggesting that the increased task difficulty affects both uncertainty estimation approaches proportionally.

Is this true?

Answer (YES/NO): NO